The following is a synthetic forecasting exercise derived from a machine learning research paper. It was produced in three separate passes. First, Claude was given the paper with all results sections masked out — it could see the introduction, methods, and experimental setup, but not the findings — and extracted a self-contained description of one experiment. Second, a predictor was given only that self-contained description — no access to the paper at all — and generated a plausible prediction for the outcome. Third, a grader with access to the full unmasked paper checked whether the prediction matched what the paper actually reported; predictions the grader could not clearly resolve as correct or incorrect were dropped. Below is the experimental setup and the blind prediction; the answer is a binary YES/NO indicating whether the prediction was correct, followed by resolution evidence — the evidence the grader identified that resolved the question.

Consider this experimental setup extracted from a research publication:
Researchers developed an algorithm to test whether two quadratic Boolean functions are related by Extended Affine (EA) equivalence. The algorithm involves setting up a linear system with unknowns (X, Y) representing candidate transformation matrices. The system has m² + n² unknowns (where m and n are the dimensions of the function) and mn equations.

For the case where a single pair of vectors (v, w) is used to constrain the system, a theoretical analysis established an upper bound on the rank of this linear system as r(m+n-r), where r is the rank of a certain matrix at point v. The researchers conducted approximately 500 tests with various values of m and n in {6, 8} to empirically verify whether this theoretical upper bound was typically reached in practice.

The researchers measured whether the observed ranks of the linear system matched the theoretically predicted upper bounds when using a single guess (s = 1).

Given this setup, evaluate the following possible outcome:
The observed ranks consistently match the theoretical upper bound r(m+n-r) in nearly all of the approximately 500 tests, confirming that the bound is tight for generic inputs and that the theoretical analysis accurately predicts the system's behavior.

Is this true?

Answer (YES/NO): YES